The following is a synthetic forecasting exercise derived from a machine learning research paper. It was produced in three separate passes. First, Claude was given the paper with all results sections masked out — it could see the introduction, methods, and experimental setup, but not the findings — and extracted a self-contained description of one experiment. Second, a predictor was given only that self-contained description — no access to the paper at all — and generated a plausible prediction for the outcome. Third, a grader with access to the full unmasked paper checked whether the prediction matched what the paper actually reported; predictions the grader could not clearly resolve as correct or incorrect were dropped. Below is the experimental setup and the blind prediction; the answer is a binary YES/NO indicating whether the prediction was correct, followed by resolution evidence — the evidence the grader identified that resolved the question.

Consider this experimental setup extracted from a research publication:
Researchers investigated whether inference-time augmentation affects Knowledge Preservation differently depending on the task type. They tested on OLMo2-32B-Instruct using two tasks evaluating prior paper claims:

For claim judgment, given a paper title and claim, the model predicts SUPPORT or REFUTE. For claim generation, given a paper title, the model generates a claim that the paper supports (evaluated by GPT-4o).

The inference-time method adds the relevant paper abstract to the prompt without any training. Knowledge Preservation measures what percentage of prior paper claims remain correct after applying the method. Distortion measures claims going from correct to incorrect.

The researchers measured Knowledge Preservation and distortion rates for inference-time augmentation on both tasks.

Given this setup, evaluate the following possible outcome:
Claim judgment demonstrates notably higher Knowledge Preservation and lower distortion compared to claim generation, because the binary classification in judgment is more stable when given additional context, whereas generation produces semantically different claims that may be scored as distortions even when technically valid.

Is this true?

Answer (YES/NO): YES